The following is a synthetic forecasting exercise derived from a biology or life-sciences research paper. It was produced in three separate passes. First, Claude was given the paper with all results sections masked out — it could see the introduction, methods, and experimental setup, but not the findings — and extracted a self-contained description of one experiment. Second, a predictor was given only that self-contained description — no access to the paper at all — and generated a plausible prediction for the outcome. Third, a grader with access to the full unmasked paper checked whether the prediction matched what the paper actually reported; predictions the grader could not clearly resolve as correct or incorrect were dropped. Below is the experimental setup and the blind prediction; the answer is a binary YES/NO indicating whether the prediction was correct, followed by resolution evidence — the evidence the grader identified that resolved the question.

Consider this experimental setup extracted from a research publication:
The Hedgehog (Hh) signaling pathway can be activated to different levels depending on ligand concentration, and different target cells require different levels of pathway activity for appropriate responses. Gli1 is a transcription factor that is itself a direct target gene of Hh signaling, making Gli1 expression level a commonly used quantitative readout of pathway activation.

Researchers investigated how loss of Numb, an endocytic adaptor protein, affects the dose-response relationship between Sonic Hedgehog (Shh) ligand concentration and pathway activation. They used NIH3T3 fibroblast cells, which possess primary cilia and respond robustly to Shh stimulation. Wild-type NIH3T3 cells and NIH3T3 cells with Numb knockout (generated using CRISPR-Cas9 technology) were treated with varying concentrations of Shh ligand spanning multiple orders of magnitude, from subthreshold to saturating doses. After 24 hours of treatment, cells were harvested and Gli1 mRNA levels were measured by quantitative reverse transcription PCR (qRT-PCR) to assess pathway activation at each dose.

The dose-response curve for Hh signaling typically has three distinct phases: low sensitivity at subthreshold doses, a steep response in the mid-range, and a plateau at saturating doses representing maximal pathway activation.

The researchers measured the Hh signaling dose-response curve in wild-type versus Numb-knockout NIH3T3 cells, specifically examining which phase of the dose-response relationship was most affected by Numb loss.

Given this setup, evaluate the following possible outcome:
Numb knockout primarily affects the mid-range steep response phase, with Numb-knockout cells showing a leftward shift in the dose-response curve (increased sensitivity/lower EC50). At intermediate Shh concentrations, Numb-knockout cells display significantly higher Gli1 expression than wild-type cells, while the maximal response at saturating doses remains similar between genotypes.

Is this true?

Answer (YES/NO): NO